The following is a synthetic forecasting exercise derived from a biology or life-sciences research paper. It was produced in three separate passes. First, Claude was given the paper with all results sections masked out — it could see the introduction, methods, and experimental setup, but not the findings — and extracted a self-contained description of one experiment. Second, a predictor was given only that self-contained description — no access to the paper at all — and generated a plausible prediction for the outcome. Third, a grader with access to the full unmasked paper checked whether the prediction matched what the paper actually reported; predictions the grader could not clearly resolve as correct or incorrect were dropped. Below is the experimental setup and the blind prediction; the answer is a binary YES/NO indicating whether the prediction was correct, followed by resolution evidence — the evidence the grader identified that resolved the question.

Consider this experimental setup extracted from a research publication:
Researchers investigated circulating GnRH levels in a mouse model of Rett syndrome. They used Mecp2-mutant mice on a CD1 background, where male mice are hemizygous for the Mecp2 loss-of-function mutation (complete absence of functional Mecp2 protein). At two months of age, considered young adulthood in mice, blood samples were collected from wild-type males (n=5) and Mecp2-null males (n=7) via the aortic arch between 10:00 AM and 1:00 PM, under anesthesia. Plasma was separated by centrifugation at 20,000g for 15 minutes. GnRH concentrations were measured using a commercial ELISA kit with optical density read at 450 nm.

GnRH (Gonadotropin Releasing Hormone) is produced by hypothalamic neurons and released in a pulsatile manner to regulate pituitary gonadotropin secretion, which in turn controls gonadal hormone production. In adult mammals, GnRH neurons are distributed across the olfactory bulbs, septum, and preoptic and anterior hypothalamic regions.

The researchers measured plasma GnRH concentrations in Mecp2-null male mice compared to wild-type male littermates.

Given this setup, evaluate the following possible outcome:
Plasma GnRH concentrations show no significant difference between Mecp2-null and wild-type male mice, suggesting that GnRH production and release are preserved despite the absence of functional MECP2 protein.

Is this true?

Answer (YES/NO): NO